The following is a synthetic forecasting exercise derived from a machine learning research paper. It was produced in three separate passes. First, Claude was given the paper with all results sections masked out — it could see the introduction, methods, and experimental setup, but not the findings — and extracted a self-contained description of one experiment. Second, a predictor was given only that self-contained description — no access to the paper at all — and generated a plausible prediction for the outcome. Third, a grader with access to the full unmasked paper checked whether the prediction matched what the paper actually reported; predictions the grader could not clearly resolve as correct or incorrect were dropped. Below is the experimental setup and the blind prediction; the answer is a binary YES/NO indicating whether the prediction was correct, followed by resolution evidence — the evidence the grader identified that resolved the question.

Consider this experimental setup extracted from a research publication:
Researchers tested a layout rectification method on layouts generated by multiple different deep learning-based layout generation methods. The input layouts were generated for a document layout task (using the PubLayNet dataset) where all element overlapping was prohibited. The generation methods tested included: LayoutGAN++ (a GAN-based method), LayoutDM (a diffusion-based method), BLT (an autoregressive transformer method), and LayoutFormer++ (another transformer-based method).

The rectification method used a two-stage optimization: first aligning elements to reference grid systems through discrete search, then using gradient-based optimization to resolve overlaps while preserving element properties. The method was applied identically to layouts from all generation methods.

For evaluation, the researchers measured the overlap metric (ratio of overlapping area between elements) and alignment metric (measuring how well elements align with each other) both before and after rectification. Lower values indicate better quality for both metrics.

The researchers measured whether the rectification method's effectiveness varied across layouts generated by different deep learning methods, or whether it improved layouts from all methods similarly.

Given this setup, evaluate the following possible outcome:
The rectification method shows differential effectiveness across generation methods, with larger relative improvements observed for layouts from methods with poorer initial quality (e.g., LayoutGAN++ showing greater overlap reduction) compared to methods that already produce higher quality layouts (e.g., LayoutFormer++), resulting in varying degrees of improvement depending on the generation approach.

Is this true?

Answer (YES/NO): YES